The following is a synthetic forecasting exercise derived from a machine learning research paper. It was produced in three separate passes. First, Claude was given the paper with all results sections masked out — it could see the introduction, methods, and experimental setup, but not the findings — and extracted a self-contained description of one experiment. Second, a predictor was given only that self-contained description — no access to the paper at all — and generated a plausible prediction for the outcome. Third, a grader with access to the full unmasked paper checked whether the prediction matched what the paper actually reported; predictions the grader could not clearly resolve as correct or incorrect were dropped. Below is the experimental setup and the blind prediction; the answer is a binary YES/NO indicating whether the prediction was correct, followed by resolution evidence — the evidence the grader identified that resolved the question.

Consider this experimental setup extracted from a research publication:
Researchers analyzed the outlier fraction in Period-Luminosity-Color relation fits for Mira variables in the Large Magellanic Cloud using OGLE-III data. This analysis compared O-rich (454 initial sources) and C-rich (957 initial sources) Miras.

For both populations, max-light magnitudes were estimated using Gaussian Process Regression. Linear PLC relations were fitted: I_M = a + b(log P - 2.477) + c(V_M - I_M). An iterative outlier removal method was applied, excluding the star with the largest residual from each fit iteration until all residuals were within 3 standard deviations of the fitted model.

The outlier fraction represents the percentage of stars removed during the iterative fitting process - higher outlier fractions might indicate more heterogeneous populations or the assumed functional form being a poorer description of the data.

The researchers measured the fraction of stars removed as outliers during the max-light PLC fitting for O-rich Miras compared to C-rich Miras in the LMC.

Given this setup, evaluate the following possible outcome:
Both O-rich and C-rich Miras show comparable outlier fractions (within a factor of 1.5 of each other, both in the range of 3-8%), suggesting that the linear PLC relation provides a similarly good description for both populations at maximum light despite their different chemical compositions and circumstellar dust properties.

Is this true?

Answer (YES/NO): NO